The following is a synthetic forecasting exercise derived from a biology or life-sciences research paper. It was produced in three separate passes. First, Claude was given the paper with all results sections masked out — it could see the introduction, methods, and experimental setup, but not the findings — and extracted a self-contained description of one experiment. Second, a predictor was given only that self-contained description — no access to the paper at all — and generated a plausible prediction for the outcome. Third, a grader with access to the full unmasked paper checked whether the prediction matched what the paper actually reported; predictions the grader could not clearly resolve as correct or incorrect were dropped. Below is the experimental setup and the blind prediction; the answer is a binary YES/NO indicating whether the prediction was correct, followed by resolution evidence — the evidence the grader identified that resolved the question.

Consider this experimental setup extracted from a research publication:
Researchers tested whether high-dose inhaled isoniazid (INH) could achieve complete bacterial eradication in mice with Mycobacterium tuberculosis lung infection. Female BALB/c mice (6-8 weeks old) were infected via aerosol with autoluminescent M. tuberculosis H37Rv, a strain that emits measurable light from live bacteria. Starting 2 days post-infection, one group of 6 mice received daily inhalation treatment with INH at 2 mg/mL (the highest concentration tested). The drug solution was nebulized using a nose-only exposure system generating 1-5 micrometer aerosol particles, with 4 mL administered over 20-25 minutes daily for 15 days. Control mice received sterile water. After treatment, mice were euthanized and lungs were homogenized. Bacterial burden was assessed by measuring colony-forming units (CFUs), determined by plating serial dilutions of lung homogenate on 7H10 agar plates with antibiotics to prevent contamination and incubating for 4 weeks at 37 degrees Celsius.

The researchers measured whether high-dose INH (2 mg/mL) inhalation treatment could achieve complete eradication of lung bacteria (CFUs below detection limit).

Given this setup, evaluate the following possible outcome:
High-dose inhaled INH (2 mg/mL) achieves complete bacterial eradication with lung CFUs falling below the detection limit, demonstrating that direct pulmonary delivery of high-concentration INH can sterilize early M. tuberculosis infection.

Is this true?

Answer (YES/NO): YES